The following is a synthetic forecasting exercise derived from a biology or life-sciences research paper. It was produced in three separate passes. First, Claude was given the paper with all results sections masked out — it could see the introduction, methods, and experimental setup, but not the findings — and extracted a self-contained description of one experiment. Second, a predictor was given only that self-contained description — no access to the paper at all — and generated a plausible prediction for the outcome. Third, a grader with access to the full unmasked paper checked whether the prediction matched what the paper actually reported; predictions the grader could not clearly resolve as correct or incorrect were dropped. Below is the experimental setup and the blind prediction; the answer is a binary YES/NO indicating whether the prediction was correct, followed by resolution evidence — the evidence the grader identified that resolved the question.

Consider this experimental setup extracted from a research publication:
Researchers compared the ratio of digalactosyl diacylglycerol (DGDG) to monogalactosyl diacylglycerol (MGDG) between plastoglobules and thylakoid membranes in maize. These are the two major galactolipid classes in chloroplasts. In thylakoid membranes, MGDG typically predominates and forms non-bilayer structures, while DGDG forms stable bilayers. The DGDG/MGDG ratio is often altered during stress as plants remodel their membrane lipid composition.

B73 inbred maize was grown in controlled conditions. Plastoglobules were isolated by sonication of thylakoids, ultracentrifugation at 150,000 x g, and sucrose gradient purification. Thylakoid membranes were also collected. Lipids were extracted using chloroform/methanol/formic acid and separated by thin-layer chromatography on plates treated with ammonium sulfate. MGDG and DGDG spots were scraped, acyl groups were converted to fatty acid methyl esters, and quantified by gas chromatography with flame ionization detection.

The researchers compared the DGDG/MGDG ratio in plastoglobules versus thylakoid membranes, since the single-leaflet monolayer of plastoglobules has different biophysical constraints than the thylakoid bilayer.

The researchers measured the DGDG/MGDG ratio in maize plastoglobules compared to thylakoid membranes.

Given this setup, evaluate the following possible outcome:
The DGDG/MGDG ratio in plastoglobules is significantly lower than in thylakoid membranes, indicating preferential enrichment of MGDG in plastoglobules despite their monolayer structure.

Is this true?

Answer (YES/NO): YES